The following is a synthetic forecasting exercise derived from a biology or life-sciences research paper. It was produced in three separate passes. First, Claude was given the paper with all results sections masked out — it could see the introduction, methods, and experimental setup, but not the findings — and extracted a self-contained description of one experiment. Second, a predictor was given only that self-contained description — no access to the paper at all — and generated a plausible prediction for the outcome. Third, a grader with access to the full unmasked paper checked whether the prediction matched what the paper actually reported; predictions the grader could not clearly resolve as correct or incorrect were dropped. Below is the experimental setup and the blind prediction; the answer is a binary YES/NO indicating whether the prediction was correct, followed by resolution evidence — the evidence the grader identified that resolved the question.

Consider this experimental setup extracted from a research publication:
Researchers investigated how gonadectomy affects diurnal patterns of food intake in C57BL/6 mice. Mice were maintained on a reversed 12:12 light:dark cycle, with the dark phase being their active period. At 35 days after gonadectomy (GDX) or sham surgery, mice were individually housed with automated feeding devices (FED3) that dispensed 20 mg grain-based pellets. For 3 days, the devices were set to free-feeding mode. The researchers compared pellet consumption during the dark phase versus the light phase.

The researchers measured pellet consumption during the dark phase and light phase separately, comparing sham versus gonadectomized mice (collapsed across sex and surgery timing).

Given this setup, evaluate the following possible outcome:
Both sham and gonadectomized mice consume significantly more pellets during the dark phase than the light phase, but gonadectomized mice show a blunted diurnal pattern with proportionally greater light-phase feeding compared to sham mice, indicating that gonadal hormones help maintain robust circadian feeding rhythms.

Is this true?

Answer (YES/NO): NO